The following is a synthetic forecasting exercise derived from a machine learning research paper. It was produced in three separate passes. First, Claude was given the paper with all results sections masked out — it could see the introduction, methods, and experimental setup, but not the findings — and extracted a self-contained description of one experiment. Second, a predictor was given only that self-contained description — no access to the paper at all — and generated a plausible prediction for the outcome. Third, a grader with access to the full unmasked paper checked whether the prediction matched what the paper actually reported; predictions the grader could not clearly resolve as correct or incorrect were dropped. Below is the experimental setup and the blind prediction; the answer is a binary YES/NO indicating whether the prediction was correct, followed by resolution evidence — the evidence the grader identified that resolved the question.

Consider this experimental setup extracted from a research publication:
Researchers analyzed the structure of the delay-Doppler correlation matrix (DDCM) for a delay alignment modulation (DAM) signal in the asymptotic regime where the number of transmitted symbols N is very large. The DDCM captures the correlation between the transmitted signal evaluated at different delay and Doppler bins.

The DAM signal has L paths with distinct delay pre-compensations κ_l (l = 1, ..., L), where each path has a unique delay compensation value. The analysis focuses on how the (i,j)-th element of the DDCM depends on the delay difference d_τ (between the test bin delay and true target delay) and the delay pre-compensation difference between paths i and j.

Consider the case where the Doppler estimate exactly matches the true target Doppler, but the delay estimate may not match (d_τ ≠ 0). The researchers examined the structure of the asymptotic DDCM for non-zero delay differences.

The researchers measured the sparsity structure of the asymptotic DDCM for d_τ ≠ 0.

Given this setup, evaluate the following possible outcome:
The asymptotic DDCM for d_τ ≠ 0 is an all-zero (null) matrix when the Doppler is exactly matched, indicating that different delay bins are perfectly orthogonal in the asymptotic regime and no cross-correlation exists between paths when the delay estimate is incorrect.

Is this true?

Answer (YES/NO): NO